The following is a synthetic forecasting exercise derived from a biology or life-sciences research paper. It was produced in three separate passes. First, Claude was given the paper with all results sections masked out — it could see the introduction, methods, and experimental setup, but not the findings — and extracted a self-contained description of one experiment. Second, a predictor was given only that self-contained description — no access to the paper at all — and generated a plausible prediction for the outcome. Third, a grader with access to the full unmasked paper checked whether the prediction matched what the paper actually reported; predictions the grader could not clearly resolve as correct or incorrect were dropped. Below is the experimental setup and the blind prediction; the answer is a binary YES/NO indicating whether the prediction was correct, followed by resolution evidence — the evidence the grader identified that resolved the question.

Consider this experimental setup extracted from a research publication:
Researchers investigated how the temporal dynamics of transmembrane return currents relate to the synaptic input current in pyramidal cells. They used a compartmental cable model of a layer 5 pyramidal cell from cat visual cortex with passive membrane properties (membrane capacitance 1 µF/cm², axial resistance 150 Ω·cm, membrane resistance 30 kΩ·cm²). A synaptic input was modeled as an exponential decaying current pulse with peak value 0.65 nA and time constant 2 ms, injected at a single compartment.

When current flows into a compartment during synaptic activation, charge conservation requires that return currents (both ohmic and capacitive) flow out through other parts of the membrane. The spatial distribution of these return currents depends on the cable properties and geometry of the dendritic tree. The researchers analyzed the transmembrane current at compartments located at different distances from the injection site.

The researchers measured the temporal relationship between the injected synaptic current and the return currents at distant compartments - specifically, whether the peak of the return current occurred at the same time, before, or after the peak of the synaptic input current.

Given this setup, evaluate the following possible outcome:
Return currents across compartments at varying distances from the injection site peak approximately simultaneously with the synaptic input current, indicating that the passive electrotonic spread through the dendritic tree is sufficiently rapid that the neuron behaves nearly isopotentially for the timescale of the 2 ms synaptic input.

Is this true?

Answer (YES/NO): NO